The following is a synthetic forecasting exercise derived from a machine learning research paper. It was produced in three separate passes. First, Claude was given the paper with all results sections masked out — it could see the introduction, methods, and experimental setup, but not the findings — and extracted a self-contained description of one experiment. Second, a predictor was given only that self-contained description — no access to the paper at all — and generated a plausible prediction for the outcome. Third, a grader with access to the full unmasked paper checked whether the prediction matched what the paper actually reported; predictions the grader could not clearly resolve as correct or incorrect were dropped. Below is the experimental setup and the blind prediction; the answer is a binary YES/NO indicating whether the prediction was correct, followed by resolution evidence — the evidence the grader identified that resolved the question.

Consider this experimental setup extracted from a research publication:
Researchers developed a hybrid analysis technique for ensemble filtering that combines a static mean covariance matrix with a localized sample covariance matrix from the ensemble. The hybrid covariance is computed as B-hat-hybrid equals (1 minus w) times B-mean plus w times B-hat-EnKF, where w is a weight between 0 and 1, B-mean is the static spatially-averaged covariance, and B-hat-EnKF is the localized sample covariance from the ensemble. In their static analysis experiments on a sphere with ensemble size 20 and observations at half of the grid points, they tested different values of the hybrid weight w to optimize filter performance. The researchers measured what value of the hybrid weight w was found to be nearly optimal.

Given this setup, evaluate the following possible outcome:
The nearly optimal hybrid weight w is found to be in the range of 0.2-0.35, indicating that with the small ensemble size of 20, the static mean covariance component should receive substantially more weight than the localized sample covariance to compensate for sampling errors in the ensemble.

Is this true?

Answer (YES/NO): NO